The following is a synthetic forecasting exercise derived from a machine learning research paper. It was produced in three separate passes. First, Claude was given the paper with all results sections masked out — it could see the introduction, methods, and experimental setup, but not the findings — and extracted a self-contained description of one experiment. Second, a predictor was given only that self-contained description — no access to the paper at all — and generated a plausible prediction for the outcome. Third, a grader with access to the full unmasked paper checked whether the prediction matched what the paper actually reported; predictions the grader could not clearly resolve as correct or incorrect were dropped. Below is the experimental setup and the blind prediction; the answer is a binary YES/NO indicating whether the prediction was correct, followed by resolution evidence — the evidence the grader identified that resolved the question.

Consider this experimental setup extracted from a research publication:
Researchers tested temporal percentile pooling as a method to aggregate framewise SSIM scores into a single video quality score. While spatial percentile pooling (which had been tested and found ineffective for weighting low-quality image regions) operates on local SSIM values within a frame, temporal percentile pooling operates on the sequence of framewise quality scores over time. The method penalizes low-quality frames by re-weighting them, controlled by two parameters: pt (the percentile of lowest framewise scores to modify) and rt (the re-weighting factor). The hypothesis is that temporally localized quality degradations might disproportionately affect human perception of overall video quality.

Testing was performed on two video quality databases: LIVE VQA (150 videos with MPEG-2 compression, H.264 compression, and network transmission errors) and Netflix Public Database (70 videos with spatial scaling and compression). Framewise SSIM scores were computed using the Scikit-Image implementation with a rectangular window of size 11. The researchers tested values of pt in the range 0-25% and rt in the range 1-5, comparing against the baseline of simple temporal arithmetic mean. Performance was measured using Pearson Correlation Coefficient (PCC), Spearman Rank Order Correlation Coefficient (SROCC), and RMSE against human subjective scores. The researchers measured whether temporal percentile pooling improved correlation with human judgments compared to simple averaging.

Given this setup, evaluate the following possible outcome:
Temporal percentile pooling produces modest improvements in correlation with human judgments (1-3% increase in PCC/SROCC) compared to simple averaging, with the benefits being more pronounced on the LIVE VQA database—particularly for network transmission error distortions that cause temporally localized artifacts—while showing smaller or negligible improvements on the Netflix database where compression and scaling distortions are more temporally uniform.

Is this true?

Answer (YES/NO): NO